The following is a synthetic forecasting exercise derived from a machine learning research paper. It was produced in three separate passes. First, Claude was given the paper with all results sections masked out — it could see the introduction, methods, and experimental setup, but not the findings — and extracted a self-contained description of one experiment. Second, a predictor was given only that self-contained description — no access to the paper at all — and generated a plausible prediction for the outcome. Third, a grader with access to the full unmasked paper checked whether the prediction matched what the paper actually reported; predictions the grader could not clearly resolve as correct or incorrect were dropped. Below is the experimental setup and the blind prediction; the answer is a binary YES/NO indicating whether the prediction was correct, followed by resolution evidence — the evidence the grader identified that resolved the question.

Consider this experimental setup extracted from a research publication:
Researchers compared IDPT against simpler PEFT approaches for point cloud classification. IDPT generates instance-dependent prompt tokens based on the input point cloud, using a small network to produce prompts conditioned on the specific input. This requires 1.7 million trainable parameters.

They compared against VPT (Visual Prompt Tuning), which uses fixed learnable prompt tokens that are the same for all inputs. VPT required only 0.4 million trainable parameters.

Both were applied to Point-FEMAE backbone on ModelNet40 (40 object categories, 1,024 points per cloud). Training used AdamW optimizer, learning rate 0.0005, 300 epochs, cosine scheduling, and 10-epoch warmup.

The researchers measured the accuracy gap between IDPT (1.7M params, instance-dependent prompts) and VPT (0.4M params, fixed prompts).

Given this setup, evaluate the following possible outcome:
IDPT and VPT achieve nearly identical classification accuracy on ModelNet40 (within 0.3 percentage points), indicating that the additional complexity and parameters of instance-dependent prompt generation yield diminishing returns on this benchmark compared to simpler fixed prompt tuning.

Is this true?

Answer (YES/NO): NO